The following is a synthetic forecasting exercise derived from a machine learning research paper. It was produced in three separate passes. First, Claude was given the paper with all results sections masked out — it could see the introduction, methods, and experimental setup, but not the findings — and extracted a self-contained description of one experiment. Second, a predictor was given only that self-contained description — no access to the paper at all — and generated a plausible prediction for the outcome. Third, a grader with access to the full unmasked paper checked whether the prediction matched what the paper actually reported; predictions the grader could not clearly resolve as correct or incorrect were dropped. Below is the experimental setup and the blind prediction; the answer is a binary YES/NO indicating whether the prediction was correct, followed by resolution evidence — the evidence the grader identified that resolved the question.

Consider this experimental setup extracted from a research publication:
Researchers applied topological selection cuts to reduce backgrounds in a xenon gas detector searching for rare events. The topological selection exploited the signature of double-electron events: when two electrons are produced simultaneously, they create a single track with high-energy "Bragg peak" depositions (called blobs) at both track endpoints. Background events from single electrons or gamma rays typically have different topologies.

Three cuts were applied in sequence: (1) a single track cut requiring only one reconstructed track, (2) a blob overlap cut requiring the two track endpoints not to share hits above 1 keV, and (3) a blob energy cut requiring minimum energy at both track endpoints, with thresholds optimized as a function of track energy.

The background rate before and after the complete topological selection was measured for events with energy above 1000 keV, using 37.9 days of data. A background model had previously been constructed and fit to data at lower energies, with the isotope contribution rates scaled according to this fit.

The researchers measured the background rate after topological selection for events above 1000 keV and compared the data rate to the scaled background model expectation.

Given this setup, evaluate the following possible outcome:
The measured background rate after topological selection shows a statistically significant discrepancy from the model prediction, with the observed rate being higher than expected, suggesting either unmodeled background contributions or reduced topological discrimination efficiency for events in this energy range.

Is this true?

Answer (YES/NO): NO